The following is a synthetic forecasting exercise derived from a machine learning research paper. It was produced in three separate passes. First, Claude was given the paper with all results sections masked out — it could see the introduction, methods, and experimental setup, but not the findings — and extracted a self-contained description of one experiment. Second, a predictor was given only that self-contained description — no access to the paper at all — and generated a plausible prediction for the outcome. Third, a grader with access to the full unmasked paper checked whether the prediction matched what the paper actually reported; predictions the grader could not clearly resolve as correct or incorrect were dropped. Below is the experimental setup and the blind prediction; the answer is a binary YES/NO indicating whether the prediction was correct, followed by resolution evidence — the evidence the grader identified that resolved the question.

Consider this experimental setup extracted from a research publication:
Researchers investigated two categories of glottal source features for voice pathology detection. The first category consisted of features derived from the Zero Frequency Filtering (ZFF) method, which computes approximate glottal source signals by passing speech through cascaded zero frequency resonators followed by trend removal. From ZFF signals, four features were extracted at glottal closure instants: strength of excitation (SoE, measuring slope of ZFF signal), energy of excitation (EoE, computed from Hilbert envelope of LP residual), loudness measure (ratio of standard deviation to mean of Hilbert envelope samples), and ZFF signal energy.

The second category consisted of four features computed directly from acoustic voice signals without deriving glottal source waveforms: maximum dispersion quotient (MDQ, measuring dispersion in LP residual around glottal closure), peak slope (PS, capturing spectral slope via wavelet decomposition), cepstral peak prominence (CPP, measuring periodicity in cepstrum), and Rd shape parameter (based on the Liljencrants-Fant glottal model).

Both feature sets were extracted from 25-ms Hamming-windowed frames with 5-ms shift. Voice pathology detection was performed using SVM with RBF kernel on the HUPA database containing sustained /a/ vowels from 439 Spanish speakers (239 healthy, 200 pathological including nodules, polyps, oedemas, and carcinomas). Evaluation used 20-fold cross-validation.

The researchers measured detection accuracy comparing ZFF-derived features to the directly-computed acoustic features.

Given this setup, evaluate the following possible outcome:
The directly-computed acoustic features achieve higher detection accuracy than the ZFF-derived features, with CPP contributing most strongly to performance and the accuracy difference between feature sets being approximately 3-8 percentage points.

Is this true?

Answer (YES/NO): NO